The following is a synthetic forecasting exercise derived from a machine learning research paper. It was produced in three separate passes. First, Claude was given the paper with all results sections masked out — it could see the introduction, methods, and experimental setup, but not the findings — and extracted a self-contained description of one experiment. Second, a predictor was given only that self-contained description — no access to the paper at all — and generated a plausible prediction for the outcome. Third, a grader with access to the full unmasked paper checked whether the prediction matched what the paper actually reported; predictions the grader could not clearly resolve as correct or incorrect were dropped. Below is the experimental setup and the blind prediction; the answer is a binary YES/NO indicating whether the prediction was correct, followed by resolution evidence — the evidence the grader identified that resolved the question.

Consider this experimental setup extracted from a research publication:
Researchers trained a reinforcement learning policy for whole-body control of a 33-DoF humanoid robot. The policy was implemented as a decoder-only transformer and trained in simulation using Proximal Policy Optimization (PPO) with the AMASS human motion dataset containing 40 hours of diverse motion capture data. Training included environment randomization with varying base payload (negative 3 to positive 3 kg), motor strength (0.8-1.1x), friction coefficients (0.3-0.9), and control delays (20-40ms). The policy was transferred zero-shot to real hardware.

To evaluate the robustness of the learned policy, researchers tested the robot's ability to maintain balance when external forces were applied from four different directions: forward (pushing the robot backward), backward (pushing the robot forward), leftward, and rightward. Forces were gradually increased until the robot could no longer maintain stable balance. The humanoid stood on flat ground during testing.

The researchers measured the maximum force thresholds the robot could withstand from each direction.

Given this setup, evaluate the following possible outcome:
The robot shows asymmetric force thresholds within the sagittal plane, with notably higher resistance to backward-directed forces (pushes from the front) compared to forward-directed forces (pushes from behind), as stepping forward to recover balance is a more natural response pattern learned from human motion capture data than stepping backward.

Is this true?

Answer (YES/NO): NO